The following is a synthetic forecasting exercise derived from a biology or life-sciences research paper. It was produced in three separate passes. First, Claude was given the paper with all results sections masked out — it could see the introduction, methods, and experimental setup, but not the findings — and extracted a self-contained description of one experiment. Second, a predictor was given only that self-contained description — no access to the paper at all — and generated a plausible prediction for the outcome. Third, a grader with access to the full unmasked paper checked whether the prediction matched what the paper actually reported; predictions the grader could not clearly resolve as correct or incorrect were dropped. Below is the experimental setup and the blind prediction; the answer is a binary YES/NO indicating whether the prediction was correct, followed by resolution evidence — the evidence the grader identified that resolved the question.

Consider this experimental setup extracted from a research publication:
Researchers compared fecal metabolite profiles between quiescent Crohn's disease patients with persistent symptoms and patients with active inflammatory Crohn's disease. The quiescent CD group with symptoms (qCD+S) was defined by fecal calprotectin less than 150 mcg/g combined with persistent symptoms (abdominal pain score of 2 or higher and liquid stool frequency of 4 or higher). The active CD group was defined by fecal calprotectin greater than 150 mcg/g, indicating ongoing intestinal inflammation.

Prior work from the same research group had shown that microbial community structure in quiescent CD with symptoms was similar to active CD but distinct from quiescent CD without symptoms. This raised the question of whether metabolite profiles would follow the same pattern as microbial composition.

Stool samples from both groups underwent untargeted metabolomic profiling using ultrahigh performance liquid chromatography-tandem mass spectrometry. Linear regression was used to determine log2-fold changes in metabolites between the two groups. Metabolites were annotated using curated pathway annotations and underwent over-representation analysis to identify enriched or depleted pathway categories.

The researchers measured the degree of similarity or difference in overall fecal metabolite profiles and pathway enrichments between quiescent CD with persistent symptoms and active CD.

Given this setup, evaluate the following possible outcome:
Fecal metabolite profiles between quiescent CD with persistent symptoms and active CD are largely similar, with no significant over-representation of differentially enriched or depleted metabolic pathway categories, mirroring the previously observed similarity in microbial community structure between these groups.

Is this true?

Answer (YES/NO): NO